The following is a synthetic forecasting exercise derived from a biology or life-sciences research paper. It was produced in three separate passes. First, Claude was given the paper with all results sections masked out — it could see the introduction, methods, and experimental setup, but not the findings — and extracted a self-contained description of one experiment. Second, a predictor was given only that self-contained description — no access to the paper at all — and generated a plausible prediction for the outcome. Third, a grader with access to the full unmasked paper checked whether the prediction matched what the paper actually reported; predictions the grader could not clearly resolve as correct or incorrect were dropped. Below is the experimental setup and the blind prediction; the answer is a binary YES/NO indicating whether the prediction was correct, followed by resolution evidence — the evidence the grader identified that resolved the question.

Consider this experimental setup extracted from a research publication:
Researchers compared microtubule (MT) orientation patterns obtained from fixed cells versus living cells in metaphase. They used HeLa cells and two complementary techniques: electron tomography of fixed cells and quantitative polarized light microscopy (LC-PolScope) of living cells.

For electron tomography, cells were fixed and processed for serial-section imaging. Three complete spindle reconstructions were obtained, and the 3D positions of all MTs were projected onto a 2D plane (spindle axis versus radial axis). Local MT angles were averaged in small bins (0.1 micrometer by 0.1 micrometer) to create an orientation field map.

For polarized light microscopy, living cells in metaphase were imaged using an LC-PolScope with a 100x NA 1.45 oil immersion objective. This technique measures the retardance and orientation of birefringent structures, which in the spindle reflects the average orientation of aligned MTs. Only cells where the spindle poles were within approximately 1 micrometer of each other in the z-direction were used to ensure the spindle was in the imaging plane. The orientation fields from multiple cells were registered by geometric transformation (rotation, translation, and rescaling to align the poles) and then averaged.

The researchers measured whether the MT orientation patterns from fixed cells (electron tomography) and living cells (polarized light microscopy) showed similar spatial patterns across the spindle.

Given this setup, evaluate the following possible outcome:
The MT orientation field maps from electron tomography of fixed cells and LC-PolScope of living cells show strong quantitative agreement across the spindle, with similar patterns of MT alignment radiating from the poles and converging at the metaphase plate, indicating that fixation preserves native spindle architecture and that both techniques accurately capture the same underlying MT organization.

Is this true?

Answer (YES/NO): YES